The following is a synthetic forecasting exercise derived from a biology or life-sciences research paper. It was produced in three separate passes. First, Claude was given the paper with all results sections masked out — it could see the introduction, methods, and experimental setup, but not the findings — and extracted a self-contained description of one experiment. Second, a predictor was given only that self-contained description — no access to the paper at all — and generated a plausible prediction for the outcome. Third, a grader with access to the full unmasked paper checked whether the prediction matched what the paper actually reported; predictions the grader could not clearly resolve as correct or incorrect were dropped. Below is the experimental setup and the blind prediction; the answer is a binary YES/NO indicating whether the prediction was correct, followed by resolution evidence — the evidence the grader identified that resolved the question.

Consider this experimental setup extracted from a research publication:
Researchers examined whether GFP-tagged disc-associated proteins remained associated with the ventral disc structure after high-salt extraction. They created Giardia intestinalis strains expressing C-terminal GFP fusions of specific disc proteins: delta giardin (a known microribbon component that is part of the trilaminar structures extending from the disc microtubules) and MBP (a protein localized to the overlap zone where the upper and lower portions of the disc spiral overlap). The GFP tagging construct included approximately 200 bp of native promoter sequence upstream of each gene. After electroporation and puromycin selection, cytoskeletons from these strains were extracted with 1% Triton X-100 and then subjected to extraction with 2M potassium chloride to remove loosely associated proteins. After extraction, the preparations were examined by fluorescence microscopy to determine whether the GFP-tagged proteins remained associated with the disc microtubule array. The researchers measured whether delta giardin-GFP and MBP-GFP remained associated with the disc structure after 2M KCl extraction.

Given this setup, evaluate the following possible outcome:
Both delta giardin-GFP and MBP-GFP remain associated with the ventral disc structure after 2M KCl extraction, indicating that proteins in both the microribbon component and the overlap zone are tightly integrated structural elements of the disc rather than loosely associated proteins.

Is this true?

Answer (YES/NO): YES